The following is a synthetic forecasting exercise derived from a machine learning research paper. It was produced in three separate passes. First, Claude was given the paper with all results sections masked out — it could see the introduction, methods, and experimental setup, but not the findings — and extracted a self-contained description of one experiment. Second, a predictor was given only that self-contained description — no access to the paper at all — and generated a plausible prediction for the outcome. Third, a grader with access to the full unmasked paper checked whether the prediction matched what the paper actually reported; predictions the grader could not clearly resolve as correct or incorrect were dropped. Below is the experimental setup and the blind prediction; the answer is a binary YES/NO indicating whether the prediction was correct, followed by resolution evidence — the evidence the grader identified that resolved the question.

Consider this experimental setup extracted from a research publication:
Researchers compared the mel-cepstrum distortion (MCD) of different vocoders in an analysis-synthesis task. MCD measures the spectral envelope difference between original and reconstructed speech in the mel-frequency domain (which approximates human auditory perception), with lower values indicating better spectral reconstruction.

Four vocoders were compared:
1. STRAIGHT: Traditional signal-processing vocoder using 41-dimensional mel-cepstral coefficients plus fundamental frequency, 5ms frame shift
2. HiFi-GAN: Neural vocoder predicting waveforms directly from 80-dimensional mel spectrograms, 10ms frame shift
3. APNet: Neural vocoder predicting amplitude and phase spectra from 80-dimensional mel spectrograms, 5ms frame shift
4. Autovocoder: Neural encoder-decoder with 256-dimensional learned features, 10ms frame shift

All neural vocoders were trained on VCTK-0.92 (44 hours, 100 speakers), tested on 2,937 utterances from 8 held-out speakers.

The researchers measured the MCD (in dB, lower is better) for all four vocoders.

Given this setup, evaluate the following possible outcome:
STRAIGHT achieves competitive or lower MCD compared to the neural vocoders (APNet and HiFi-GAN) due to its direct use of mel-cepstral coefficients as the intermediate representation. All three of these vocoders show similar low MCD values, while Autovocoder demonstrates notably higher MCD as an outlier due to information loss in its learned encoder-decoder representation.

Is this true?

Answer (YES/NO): NO